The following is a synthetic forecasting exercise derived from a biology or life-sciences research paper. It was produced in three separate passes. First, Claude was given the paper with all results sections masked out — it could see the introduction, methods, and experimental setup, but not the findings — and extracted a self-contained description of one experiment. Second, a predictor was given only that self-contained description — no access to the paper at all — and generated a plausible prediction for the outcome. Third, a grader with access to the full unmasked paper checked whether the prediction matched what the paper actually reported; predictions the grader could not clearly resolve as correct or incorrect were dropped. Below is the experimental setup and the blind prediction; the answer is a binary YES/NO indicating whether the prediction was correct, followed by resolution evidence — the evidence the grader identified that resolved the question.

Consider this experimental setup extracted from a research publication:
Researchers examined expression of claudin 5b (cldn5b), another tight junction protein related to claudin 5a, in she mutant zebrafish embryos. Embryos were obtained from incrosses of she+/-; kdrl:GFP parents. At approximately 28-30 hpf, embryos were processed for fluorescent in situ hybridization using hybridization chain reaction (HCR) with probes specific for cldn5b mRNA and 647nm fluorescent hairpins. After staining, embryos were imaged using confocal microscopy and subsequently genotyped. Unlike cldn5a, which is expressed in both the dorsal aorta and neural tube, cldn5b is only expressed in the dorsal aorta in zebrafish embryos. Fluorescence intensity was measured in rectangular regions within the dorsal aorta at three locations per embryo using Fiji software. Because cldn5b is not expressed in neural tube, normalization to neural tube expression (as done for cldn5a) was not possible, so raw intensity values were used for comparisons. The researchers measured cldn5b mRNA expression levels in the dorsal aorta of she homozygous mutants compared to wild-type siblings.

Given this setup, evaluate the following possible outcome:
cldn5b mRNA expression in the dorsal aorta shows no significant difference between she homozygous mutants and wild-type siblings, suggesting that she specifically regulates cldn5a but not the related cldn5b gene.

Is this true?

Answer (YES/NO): NO